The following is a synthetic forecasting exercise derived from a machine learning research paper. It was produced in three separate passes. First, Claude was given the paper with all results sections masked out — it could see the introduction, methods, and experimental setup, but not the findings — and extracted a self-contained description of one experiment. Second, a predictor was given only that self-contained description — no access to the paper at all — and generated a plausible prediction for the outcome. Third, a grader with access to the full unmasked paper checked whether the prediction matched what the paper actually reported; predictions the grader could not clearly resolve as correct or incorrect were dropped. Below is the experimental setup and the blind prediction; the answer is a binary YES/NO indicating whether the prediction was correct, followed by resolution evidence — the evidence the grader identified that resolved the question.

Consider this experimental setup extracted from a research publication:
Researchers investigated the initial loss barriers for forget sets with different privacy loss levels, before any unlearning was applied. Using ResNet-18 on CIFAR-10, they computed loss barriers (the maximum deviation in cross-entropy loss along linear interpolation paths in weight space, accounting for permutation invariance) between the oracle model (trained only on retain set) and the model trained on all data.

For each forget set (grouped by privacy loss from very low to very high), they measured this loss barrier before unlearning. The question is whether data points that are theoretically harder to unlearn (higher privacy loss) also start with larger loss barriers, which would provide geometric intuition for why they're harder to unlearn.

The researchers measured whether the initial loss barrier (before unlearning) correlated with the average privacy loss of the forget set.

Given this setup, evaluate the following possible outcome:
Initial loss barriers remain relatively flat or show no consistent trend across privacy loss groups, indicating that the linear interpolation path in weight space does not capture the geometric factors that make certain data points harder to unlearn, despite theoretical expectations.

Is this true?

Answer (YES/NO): NO